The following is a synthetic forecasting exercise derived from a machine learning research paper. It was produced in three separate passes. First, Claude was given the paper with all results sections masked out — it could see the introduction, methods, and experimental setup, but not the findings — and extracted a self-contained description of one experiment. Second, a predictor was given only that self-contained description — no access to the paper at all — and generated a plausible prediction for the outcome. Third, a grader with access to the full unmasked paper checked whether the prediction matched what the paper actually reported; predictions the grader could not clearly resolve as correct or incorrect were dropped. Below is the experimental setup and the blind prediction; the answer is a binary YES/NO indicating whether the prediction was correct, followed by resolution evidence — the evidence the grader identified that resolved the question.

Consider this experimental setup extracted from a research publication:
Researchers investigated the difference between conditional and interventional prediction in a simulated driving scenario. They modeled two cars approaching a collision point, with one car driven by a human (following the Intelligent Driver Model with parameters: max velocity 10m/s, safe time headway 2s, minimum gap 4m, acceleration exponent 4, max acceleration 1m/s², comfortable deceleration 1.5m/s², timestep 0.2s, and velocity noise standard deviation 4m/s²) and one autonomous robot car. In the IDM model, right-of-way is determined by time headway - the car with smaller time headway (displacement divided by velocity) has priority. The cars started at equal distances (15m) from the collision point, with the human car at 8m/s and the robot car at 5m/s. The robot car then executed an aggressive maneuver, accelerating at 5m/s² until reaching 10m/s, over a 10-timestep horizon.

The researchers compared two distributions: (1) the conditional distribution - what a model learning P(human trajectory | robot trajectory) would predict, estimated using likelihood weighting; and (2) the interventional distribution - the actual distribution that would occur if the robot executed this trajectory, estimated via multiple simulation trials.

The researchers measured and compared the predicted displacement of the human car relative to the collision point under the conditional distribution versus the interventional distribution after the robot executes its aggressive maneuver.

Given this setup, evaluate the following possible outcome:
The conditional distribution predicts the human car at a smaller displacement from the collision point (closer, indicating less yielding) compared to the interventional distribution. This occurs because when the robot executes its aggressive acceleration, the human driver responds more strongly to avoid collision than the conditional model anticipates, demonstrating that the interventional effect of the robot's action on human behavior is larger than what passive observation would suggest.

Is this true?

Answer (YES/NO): NO